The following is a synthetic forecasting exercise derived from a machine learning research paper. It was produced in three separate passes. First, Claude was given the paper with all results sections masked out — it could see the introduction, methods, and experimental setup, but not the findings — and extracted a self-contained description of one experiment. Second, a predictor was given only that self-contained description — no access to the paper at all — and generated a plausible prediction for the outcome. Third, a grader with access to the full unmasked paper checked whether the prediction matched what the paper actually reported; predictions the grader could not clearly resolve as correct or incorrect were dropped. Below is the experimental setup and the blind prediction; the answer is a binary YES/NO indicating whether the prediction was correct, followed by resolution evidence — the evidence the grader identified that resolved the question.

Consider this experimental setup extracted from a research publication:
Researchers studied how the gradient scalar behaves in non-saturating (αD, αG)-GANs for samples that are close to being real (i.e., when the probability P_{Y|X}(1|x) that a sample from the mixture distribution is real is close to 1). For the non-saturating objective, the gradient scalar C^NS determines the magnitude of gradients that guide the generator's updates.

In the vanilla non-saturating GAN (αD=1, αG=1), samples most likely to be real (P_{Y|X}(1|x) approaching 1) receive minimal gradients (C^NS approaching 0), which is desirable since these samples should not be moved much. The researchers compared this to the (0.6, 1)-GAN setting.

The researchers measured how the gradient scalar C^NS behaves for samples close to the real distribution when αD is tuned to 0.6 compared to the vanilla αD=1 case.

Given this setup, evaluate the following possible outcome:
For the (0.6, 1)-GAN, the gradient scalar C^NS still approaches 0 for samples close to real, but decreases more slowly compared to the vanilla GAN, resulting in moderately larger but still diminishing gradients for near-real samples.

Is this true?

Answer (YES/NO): YES